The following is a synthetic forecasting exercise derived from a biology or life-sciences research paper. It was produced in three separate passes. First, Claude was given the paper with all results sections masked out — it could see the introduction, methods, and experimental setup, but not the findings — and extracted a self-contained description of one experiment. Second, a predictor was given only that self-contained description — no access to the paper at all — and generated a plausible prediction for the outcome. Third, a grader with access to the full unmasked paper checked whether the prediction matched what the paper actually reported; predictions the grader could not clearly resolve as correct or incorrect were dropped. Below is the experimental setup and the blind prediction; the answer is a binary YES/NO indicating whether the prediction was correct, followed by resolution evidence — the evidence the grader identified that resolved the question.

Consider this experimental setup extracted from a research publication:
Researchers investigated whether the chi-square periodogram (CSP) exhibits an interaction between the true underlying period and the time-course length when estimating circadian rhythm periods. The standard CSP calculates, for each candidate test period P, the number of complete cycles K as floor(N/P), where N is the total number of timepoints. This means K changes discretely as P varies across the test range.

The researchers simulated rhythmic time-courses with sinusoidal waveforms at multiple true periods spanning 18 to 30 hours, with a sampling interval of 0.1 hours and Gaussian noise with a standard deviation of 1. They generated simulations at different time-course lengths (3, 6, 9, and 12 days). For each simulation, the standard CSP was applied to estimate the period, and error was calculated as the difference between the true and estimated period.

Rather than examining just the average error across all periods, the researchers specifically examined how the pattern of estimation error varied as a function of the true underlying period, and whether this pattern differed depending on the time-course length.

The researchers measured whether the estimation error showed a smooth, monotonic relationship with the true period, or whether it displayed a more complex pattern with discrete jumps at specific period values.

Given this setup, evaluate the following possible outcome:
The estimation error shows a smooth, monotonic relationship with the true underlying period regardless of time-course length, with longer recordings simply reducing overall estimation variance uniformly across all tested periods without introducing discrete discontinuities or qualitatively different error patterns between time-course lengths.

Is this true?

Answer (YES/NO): NO